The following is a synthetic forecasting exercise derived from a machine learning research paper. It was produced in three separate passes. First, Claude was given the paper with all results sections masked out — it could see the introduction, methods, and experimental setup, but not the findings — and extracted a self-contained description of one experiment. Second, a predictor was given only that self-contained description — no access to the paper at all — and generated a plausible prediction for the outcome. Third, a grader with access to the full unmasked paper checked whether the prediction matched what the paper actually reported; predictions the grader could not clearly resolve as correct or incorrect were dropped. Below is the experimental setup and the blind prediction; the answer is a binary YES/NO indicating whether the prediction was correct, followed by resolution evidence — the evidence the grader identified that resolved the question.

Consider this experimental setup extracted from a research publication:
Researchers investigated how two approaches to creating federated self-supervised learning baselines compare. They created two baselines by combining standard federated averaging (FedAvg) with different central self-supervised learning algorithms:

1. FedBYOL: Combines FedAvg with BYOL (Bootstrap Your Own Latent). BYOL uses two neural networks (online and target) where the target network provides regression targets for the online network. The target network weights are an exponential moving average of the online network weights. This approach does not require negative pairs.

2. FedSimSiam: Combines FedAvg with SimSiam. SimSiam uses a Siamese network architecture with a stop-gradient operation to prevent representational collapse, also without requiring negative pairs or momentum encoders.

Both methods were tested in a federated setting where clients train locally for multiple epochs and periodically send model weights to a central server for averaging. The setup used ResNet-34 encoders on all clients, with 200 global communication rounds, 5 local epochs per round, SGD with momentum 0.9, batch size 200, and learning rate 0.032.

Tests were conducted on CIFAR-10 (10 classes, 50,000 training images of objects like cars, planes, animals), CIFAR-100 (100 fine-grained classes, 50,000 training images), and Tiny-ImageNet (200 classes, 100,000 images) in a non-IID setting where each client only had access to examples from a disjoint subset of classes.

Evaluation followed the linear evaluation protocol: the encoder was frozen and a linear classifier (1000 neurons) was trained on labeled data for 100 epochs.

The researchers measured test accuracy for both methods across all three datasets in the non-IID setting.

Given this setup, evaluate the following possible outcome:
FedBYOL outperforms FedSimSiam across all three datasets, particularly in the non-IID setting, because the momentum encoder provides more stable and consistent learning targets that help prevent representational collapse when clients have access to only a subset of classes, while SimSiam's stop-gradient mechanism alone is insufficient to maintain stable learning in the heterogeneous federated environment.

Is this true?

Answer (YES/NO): YES